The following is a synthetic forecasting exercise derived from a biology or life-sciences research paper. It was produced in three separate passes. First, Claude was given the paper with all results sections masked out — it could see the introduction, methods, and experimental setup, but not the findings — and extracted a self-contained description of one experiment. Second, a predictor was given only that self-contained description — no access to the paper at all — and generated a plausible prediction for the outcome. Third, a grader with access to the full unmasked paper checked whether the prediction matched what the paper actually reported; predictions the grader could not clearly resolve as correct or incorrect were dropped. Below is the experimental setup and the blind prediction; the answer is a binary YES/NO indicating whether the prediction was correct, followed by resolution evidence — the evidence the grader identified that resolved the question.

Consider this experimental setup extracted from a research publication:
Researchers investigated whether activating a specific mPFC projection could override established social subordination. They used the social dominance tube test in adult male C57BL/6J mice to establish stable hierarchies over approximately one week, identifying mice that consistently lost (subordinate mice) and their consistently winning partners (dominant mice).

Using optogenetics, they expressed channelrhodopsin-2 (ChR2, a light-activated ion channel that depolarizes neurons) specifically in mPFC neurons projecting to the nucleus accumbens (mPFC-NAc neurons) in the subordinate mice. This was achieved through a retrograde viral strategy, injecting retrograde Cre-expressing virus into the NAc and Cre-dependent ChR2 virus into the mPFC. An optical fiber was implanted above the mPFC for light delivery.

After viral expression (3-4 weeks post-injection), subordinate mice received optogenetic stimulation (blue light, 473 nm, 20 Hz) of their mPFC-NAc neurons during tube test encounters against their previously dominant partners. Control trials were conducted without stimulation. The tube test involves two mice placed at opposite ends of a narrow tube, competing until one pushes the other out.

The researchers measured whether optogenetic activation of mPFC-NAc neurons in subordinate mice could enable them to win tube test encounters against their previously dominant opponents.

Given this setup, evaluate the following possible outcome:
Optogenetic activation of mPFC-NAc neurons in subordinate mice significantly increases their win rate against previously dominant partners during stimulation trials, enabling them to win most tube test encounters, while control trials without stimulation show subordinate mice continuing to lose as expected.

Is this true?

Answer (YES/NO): YES